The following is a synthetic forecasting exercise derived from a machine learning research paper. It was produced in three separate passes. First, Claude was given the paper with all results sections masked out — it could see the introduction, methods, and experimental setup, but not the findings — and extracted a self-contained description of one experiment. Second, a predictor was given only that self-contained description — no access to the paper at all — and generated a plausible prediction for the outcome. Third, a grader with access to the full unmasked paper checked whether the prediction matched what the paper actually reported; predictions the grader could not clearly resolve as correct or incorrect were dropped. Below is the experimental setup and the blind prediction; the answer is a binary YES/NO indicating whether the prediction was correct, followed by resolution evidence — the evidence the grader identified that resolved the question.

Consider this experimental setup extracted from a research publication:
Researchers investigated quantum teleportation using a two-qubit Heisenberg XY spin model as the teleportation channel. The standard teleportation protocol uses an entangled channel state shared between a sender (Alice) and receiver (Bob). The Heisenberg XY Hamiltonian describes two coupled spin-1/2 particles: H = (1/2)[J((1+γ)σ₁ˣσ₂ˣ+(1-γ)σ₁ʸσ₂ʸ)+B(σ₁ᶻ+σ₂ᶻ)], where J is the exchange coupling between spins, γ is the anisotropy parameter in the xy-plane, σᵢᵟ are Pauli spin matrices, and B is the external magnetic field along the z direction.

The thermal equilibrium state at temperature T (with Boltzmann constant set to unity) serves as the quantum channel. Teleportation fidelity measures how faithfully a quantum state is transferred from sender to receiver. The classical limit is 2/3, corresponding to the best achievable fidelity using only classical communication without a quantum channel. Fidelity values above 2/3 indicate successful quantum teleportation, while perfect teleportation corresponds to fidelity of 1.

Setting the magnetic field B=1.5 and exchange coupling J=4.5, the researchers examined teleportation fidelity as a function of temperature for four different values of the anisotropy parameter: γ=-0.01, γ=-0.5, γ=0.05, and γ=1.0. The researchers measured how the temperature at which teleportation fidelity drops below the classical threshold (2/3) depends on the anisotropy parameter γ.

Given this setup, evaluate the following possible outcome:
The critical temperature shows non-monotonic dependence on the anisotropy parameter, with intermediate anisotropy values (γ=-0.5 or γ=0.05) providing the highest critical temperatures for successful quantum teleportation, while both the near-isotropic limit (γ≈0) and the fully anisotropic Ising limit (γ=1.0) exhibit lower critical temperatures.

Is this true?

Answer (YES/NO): NO